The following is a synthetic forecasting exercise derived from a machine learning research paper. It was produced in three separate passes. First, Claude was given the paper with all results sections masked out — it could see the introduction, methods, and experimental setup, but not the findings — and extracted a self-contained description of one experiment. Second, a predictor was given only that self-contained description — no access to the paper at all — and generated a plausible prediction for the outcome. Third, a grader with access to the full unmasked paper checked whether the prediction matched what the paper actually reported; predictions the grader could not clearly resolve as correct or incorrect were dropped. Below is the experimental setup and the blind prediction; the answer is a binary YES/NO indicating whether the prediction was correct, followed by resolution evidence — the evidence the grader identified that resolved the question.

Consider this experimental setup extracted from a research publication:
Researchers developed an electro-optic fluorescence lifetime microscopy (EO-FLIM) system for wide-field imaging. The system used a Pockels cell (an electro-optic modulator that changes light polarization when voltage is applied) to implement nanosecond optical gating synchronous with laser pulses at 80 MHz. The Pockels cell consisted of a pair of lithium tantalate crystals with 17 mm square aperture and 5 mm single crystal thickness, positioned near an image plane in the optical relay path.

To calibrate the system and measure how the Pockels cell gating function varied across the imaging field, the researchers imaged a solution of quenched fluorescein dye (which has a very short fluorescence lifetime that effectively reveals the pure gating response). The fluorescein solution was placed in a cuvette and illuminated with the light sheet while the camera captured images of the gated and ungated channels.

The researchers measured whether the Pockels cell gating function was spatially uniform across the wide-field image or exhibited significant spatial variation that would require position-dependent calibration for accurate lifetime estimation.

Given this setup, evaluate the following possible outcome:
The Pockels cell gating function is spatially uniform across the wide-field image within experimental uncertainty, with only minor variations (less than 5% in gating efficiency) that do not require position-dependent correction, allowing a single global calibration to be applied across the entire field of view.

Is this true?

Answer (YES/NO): NO